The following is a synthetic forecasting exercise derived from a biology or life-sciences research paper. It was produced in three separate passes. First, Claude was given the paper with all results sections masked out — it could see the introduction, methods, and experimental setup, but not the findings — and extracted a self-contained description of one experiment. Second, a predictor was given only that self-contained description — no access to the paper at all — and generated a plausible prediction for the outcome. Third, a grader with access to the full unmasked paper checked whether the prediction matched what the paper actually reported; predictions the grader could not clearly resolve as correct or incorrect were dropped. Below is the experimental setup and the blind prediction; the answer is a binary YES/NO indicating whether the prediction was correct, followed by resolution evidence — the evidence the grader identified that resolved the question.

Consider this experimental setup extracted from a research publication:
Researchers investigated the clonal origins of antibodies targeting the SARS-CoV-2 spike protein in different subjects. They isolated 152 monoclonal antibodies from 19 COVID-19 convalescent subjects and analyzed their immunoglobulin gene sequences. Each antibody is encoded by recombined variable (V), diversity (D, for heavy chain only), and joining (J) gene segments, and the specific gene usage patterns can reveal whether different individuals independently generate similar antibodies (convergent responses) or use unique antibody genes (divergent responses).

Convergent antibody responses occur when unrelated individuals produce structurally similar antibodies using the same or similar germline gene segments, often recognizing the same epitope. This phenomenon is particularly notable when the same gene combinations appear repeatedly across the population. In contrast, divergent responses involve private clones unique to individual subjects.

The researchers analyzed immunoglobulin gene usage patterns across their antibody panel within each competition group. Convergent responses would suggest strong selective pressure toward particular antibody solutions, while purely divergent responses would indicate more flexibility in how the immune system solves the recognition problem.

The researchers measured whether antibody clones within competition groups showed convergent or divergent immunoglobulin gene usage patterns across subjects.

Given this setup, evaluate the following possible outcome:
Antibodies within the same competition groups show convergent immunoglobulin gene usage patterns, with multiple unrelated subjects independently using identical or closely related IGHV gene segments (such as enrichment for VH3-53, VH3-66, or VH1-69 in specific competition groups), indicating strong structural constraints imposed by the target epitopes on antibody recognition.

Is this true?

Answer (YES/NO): YES